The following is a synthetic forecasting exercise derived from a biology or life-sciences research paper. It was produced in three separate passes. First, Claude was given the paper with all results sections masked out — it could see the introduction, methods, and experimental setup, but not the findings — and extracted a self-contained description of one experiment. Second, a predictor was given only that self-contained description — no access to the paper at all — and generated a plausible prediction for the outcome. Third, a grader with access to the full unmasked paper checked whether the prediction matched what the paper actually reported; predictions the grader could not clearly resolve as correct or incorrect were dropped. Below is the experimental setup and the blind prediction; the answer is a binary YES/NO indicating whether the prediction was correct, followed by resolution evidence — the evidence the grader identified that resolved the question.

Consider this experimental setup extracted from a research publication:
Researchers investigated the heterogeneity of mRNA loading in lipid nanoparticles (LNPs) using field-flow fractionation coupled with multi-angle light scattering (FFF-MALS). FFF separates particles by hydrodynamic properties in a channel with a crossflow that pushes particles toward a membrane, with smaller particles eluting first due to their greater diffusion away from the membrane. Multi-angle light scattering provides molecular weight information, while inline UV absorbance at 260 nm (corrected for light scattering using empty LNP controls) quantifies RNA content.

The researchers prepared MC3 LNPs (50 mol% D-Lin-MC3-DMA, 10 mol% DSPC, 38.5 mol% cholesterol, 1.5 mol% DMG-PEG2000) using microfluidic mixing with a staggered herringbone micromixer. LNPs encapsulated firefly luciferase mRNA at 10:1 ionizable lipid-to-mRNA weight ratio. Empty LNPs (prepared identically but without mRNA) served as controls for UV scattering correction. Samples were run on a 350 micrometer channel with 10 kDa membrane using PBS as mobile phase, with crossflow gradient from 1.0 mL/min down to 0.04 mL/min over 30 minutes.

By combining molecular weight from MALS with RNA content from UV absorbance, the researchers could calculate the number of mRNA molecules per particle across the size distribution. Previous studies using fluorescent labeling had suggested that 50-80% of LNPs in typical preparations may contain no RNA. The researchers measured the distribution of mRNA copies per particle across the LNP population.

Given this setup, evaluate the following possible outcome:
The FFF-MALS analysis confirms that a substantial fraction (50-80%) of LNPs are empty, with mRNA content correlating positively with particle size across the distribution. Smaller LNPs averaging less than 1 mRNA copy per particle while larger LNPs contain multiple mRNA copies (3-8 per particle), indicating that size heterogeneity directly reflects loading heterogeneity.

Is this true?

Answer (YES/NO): NO